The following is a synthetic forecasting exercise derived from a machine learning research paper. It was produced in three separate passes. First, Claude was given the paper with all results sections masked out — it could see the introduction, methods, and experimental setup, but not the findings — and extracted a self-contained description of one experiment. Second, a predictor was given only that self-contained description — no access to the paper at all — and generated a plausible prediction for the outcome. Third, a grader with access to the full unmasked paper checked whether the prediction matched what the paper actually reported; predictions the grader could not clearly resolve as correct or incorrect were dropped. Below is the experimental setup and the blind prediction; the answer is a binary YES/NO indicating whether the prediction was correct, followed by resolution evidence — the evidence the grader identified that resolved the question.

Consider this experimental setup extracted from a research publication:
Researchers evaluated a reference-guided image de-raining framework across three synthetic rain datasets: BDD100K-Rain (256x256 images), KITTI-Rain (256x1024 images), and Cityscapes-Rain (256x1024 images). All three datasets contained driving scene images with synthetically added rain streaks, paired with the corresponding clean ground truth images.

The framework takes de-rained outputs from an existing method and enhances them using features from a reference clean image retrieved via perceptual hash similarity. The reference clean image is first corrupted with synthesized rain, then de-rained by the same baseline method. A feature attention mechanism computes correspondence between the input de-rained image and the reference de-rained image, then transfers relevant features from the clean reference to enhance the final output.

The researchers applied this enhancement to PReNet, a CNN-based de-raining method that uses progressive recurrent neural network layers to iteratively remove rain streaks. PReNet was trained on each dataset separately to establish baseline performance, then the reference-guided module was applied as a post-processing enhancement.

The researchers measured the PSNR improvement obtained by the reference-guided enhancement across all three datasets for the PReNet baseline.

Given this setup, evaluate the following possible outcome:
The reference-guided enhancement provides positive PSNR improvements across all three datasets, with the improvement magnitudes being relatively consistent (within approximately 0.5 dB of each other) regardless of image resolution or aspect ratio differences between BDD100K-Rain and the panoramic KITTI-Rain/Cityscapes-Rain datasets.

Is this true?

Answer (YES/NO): NO